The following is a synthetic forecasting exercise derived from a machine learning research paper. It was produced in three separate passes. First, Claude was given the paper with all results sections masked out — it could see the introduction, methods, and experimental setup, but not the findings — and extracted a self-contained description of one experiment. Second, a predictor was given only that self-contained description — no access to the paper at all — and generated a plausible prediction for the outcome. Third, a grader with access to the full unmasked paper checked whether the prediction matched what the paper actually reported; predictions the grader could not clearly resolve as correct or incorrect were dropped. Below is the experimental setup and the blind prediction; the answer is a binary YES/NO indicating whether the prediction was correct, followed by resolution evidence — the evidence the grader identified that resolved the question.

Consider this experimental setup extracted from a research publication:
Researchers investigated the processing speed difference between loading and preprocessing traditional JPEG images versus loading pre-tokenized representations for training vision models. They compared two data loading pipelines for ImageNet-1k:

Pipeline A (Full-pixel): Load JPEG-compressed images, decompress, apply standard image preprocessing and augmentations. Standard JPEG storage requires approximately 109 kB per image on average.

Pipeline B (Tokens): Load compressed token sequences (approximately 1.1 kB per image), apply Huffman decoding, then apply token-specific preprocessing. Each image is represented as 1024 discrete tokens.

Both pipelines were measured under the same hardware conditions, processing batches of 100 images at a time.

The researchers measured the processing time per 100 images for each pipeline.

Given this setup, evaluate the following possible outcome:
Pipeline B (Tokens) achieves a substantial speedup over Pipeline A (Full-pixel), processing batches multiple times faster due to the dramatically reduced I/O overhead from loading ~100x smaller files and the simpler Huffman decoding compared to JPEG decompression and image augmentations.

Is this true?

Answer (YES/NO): YES